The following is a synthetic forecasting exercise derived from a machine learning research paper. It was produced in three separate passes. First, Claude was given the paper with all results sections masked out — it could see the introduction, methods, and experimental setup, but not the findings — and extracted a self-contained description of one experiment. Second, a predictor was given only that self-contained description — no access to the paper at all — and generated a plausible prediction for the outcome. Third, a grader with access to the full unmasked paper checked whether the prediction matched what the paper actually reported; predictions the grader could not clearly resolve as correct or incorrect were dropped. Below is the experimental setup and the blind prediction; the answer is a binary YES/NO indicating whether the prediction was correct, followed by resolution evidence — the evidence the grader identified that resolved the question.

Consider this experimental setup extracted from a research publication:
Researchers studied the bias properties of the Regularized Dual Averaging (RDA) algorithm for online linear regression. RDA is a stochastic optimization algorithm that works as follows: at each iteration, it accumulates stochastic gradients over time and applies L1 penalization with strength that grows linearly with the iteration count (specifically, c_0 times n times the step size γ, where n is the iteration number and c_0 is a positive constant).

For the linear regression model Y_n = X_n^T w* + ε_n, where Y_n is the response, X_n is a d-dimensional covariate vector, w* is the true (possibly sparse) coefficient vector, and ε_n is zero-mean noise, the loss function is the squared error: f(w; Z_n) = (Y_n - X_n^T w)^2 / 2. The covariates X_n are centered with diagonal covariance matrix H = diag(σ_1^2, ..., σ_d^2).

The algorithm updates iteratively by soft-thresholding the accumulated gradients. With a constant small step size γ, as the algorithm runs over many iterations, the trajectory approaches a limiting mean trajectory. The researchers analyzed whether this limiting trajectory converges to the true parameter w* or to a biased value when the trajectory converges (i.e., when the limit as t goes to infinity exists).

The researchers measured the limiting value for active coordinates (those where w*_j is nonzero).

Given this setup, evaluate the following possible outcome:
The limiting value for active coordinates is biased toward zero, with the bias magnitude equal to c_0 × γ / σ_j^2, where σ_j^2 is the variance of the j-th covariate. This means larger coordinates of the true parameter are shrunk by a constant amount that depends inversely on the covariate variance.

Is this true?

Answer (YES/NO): NO